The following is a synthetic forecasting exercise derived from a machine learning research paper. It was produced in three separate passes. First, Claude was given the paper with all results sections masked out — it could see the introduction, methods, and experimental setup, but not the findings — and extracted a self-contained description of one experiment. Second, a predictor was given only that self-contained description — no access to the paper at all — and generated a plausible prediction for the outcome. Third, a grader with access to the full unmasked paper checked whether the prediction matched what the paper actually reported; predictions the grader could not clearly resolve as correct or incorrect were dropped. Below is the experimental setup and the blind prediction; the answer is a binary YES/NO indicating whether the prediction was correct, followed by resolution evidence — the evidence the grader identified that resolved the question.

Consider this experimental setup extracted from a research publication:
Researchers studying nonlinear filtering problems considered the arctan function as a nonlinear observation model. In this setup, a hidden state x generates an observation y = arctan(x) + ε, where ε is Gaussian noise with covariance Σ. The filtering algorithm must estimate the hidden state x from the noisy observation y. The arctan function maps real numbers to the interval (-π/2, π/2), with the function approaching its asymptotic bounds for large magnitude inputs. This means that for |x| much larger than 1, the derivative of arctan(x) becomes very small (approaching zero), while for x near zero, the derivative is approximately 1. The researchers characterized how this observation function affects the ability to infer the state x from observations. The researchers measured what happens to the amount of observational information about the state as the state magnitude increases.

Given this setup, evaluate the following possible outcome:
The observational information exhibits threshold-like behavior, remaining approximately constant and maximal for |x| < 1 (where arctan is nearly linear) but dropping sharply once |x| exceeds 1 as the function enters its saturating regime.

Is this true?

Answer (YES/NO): NO